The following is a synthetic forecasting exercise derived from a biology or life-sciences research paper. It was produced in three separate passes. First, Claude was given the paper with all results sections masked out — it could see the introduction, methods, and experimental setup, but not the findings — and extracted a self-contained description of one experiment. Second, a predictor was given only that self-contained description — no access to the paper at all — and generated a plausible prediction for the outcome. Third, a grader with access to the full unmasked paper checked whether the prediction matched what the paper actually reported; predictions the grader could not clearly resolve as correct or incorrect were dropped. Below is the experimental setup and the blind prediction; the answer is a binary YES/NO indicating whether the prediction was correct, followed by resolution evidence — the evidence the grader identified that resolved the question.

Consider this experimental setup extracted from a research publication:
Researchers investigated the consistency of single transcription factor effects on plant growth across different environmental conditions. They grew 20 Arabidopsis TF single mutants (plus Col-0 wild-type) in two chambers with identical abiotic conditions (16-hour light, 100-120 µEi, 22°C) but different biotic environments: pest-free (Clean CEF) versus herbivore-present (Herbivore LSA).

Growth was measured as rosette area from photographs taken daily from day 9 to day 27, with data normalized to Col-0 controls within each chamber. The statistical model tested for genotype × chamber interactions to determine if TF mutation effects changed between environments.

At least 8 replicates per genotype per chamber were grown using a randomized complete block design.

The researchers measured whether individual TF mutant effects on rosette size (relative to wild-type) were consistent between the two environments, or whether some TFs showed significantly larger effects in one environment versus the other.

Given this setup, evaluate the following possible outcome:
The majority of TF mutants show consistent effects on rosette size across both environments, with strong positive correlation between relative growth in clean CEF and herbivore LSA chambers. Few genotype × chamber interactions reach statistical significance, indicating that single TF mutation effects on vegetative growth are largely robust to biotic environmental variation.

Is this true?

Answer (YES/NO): NO